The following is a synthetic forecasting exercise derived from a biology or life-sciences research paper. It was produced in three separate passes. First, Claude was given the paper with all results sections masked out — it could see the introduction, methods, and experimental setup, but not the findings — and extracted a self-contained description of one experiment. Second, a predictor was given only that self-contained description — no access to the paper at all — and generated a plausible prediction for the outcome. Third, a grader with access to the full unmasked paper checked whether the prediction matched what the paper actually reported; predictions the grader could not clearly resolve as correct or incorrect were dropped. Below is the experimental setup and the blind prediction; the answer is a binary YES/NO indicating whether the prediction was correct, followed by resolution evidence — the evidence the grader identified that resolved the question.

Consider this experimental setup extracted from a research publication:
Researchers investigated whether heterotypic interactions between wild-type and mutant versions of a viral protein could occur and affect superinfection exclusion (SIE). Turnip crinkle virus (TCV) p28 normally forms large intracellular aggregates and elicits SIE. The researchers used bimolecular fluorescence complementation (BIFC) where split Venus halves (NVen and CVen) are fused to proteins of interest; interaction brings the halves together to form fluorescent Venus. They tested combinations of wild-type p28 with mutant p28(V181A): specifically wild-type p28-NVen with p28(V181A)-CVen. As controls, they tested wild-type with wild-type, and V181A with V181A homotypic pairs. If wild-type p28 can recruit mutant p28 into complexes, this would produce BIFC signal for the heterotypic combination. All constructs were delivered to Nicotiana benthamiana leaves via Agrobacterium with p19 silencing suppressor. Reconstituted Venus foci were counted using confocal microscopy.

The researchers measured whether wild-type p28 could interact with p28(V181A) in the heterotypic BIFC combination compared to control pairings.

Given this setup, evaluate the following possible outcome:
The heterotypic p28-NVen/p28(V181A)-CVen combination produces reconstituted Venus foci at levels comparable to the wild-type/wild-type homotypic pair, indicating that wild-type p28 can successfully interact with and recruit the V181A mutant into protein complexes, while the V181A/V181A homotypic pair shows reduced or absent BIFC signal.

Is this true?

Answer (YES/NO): NO